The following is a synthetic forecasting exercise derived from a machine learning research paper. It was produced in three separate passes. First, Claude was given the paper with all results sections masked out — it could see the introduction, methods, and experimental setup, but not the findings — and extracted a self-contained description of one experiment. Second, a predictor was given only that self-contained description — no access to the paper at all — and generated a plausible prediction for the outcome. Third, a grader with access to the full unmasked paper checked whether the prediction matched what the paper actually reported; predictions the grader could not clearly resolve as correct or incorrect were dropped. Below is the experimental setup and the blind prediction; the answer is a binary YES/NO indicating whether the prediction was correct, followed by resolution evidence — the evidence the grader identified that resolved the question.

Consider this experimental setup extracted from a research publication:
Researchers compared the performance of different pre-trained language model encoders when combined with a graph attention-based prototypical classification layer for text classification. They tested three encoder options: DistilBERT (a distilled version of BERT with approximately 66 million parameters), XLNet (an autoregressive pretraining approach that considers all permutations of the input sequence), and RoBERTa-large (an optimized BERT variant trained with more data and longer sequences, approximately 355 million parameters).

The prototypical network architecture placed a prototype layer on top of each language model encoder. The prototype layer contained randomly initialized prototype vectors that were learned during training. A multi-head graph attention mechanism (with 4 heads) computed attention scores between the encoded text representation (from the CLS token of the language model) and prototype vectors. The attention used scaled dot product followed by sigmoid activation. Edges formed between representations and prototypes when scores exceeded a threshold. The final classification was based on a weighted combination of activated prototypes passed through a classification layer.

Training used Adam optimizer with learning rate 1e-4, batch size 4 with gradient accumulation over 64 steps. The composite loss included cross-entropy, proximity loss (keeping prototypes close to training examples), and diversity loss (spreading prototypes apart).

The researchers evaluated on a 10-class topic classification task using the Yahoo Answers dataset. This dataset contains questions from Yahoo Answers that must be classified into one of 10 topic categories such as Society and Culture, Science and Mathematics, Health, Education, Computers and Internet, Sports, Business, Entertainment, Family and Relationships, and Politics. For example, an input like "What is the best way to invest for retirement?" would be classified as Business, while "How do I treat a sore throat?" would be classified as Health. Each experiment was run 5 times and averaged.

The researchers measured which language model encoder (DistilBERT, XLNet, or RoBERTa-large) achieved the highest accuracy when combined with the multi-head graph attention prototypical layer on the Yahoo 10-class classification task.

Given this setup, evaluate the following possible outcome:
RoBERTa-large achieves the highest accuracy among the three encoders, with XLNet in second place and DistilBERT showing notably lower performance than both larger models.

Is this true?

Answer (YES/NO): NO